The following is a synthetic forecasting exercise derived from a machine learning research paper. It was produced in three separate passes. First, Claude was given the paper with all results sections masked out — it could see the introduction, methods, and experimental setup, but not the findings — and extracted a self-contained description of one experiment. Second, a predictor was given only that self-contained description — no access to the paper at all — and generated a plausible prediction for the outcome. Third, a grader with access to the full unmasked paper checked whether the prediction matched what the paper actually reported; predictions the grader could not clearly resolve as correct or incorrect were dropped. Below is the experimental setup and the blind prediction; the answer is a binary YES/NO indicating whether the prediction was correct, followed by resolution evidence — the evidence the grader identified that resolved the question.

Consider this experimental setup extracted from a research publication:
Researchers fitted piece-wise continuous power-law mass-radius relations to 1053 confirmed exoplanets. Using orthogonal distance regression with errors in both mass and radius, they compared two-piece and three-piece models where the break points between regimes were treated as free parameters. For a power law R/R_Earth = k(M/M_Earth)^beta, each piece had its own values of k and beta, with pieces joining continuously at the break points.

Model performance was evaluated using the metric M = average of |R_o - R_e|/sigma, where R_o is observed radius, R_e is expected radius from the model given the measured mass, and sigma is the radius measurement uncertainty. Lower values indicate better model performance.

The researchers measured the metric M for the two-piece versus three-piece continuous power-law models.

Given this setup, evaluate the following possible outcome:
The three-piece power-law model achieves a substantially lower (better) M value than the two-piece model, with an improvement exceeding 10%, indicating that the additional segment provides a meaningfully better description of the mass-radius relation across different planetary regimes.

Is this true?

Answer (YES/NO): NO